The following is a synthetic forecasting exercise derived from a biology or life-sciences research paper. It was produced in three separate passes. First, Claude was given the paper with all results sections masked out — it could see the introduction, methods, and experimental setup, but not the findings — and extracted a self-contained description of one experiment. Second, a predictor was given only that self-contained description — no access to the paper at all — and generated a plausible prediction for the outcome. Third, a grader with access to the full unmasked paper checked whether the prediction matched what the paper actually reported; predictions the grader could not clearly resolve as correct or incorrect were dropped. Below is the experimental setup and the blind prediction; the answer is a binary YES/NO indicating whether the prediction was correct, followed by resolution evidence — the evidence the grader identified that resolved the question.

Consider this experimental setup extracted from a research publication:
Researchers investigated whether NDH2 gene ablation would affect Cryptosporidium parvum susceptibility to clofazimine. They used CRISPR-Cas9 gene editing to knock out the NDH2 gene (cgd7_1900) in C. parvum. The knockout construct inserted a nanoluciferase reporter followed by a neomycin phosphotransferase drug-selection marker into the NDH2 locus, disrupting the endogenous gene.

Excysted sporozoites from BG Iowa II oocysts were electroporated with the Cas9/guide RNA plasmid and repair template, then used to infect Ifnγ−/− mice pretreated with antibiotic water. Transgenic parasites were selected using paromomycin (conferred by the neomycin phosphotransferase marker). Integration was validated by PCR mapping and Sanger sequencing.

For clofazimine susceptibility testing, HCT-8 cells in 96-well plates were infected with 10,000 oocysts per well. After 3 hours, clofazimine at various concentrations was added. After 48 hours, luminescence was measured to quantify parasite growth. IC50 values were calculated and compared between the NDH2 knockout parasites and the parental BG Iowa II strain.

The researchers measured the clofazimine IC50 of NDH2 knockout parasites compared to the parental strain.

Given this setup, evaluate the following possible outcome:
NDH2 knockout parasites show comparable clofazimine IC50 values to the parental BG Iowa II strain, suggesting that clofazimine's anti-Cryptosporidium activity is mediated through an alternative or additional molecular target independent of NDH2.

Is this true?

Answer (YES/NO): NO